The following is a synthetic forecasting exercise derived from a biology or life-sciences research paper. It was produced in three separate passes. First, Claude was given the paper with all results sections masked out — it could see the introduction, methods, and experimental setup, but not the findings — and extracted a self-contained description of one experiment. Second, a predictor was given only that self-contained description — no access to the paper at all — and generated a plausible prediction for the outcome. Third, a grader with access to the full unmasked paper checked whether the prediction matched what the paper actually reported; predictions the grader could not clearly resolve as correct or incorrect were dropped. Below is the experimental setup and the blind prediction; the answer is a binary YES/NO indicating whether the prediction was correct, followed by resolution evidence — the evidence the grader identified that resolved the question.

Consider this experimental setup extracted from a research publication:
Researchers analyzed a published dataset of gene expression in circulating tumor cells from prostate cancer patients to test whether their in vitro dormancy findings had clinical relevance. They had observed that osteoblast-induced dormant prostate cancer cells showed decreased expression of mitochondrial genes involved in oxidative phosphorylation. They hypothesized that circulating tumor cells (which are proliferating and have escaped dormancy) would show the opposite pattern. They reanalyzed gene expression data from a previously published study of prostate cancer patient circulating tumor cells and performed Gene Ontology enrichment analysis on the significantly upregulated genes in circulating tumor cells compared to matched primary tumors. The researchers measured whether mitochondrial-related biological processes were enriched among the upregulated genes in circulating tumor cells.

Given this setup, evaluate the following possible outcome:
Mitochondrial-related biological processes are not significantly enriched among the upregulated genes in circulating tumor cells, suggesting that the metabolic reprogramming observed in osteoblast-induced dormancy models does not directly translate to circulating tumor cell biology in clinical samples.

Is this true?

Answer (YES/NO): NO